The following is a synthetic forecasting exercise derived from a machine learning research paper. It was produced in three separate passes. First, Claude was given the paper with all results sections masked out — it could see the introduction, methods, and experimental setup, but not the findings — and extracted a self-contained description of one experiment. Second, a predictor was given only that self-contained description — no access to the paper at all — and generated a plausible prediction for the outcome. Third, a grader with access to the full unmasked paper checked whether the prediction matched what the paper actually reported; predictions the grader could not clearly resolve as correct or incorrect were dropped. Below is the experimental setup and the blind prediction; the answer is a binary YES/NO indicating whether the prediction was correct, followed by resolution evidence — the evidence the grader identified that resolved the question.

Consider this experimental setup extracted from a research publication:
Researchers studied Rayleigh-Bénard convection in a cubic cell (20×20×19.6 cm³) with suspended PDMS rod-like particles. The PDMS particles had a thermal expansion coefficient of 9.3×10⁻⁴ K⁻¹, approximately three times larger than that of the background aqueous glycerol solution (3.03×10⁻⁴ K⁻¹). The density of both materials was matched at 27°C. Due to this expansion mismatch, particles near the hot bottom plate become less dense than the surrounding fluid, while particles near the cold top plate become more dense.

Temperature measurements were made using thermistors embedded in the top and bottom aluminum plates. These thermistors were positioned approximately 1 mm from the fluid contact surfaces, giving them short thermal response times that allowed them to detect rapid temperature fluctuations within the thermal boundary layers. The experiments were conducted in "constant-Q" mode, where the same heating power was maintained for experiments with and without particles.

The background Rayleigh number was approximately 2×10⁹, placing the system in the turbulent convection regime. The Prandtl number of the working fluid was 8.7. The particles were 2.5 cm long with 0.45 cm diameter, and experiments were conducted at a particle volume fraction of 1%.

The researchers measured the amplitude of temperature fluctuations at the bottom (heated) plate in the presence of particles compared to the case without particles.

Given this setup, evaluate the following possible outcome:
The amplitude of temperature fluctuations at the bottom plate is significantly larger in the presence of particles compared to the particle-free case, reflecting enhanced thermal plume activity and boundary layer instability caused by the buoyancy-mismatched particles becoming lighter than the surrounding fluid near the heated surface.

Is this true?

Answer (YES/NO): NO